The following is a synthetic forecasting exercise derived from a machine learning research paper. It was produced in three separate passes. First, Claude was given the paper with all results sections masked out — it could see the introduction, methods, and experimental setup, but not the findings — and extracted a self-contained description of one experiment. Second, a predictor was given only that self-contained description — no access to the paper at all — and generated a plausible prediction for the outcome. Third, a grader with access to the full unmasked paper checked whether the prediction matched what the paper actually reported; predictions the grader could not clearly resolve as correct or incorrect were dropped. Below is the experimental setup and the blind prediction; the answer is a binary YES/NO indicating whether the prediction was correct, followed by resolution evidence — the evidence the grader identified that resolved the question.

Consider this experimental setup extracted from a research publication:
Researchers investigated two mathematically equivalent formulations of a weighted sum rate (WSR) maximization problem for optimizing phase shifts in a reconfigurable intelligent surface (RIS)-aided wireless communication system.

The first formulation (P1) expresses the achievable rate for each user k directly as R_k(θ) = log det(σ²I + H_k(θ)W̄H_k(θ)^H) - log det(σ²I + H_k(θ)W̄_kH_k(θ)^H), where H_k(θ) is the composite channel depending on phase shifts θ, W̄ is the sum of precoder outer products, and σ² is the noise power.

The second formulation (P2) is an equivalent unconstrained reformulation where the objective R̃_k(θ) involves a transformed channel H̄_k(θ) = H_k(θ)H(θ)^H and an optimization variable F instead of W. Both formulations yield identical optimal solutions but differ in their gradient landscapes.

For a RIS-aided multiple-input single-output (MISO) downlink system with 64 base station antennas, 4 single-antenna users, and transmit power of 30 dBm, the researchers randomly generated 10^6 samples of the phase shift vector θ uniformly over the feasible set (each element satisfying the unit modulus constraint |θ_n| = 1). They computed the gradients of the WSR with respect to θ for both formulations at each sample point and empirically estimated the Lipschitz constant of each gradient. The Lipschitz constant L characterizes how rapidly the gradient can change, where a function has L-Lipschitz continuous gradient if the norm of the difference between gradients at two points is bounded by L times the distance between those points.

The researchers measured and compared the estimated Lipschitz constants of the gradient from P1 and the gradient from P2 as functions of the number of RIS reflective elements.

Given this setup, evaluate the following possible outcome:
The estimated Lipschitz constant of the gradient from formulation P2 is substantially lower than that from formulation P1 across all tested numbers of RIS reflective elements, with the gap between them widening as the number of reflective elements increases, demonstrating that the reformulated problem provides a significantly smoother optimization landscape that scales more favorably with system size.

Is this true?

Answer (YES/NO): NO